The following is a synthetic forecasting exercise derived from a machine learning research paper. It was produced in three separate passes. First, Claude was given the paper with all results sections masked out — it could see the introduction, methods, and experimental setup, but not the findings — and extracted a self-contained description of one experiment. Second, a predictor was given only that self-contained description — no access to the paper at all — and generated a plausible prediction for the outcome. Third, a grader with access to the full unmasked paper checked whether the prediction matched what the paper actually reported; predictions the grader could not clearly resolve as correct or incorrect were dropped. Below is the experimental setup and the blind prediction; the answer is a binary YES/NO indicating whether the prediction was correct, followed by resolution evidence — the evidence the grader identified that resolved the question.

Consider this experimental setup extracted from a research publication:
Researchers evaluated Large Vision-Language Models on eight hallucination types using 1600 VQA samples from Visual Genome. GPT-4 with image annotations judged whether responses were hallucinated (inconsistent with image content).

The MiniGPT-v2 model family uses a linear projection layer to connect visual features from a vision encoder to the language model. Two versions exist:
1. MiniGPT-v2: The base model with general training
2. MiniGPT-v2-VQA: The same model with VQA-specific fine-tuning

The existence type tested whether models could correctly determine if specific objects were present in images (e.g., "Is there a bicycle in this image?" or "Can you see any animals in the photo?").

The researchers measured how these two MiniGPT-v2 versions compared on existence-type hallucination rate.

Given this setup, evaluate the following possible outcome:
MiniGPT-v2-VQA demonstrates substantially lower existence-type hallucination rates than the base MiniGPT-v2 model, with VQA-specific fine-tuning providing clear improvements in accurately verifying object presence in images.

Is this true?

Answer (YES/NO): YES